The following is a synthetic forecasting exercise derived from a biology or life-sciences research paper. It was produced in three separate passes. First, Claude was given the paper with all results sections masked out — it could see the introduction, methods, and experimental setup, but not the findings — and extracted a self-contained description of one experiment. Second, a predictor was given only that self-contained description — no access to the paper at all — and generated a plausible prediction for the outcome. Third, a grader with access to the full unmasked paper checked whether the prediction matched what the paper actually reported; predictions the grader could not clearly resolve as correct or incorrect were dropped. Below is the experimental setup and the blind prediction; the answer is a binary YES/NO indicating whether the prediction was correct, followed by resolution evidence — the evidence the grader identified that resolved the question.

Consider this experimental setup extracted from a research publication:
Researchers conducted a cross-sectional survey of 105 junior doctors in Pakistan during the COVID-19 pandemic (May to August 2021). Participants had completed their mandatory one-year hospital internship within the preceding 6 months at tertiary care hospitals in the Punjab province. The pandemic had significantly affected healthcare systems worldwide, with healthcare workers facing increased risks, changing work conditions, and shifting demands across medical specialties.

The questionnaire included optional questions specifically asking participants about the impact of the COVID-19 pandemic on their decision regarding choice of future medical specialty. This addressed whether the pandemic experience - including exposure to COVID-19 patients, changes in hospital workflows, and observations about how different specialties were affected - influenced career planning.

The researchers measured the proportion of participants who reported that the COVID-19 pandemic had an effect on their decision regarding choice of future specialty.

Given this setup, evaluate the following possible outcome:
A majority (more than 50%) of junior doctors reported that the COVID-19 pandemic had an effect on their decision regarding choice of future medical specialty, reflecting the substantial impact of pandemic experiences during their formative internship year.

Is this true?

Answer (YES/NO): NO